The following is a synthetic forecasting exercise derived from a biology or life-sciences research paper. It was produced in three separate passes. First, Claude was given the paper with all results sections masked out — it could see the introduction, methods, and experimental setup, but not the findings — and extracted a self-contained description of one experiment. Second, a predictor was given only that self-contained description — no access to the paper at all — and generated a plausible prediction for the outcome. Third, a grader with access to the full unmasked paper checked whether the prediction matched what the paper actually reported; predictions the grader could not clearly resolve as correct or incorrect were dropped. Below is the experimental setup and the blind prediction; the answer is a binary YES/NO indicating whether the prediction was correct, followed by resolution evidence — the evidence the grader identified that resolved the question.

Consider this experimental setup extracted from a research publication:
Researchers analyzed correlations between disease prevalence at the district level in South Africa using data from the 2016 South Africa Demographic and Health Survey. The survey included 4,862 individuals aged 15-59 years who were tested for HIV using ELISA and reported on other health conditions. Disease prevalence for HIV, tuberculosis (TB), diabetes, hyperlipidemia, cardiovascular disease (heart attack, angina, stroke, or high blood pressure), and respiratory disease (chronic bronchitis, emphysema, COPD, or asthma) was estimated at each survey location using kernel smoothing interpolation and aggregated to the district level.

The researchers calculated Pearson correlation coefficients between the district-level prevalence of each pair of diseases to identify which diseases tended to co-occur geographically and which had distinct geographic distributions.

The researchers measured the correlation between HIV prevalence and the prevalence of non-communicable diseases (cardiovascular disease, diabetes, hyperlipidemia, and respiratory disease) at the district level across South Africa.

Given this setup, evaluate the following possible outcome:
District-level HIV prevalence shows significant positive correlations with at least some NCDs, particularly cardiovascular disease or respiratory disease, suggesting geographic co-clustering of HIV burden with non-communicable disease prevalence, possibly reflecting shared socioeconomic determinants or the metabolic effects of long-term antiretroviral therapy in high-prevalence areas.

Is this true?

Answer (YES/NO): NO